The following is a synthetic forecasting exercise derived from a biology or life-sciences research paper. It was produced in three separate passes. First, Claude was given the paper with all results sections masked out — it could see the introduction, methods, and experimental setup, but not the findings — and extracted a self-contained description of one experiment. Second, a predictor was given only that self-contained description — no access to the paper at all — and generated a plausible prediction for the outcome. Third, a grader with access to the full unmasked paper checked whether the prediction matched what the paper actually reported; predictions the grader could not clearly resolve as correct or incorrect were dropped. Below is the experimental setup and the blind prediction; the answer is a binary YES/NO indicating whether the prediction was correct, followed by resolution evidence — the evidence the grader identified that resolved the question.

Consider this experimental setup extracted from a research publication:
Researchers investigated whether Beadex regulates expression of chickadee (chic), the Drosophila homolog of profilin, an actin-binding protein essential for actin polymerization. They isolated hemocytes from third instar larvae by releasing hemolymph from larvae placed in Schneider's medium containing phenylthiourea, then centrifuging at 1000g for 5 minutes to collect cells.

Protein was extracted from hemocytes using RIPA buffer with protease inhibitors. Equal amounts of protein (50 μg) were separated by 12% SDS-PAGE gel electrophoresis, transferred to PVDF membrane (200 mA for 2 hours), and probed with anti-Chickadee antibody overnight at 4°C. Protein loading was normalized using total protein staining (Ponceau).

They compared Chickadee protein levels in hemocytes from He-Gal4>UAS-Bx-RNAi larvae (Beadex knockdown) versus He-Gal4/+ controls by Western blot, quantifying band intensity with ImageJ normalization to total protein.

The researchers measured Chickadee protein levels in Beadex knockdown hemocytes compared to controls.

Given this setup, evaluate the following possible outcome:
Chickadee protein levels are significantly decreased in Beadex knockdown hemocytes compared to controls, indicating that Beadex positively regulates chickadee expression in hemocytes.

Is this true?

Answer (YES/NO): YES